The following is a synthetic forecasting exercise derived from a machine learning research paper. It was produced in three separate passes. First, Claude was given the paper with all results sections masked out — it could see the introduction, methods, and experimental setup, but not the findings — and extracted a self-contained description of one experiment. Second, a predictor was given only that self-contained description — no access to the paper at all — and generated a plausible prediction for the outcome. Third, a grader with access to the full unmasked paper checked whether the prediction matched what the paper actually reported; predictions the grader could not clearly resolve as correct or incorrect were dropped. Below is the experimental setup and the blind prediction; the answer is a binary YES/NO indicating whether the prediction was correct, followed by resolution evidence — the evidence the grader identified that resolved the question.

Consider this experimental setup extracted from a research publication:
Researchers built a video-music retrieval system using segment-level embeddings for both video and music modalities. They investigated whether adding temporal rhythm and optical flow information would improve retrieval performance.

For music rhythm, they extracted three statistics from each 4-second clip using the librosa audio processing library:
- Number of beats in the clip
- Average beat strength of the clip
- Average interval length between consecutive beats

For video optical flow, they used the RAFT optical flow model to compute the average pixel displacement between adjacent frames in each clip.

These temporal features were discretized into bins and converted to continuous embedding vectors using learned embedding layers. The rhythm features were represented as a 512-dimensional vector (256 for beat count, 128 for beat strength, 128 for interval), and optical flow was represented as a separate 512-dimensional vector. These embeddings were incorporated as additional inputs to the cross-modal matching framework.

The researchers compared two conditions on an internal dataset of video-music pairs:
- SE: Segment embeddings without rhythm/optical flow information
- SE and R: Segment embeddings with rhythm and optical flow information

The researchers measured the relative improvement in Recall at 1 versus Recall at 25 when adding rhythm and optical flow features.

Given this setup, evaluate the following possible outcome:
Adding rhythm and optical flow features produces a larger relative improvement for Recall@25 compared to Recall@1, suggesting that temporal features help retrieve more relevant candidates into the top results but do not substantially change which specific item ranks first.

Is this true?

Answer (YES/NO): NO